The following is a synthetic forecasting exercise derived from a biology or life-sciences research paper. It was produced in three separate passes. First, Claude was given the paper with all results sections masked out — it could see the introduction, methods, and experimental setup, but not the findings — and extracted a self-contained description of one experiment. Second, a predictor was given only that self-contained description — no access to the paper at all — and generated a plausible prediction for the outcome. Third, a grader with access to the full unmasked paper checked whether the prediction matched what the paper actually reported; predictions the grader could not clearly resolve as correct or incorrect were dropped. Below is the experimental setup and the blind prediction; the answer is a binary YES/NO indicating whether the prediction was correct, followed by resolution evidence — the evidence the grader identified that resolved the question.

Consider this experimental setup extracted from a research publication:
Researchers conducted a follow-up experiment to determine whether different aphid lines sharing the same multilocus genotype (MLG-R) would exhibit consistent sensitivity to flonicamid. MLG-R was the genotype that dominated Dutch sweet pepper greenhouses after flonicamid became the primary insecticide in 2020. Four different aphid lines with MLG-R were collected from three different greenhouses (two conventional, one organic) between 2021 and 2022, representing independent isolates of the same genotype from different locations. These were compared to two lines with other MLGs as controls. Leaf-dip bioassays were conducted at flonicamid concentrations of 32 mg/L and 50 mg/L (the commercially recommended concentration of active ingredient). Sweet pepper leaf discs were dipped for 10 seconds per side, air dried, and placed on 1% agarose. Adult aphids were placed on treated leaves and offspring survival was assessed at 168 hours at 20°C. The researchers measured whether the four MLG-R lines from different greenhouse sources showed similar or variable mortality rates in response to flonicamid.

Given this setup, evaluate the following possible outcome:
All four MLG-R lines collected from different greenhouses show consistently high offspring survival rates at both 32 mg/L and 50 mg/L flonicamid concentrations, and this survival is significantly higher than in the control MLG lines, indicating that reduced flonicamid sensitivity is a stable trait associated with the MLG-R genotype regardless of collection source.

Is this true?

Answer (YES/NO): YES